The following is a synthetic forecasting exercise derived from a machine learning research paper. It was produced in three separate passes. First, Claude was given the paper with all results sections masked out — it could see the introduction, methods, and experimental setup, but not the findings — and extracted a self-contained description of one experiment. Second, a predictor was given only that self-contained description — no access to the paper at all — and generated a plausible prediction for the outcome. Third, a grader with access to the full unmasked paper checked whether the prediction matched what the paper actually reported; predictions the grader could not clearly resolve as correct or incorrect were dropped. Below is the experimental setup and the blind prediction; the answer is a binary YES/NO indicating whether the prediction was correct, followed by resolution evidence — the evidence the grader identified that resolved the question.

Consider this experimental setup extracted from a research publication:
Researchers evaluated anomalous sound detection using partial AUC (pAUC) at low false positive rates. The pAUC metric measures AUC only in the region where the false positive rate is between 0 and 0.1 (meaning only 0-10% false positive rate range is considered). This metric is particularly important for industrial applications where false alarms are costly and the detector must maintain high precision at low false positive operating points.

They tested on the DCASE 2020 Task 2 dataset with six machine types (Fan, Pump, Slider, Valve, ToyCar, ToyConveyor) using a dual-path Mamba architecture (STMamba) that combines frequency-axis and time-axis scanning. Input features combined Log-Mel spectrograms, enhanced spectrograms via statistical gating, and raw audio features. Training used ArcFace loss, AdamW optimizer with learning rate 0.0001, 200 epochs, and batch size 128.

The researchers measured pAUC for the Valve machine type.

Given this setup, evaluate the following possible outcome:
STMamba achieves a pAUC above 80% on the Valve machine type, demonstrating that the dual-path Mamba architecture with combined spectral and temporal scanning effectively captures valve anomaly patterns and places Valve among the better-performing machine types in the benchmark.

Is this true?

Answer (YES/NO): YES